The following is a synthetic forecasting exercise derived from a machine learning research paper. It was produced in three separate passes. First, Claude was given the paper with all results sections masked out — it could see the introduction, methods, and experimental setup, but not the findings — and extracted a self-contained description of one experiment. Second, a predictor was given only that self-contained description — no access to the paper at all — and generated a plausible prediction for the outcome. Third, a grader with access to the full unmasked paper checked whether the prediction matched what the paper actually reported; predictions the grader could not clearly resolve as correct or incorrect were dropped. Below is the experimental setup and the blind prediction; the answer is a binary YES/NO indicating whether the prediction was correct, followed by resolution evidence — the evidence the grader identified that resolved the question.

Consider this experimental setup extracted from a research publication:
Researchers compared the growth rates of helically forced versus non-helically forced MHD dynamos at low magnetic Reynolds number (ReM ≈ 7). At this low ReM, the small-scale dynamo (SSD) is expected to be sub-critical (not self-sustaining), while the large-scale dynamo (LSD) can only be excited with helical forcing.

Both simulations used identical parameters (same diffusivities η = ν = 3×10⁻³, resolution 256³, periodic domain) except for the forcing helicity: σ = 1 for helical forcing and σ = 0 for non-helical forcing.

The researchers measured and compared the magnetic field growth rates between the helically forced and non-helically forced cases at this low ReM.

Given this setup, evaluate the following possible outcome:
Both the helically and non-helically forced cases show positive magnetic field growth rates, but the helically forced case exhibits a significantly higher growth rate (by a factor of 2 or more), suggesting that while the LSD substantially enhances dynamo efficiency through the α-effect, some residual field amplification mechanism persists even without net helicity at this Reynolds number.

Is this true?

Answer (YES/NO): NO